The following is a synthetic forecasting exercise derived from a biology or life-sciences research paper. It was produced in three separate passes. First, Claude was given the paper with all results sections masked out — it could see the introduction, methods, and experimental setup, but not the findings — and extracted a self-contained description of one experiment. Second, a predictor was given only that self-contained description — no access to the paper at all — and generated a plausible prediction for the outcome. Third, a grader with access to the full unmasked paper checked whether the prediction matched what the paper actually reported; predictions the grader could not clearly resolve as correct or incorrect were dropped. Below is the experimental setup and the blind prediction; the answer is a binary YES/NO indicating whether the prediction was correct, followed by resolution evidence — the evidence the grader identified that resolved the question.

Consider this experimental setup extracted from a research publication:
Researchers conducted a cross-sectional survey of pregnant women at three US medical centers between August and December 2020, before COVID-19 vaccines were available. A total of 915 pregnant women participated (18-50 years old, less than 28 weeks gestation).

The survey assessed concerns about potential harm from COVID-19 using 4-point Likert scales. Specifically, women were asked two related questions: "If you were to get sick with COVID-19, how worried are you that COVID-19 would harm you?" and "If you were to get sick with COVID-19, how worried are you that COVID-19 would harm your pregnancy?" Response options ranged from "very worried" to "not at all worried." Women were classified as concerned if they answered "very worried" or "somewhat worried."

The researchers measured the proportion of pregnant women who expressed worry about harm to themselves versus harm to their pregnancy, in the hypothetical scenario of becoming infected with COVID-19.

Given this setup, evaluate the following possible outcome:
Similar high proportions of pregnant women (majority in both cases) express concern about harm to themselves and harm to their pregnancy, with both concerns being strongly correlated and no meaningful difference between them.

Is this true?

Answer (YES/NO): NO